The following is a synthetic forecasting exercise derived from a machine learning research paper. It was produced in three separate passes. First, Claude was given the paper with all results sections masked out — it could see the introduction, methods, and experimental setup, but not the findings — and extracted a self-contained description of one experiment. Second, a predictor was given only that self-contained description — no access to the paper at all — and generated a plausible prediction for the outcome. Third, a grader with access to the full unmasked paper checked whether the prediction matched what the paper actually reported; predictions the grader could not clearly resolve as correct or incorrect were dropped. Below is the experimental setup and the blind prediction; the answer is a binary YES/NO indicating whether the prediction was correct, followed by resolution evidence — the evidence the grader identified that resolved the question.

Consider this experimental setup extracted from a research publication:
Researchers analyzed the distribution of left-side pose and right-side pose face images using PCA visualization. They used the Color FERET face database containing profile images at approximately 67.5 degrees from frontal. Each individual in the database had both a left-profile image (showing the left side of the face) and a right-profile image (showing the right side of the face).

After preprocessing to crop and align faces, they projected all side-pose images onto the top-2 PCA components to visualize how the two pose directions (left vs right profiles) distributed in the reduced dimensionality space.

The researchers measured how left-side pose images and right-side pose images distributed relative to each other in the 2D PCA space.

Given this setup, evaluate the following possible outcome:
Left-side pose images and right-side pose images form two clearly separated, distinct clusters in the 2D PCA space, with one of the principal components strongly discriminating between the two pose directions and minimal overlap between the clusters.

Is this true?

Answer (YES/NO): YES